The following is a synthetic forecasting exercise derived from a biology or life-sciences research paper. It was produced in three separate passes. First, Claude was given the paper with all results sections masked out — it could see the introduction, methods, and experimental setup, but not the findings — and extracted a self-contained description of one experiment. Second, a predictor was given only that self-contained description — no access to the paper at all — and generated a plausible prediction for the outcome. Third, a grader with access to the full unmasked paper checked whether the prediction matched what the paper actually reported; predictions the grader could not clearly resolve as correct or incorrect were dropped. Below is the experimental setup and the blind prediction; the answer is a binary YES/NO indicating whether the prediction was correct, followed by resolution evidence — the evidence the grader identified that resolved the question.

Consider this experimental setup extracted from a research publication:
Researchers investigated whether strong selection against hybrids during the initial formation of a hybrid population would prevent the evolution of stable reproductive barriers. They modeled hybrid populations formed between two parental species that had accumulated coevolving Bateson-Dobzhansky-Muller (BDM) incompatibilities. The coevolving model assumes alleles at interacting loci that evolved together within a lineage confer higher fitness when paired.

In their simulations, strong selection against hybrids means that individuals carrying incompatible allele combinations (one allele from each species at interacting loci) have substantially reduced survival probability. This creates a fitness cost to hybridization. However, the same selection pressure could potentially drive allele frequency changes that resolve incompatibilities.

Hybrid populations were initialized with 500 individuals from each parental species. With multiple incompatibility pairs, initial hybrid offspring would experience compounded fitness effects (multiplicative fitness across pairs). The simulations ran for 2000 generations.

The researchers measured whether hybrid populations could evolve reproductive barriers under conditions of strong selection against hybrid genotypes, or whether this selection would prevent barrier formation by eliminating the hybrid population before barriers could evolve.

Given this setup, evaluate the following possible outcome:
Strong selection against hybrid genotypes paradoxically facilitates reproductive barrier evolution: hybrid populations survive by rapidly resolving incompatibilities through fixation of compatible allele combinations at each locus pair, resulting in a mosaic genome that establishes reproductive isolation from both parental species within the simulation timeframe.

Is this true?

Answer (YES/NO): NO